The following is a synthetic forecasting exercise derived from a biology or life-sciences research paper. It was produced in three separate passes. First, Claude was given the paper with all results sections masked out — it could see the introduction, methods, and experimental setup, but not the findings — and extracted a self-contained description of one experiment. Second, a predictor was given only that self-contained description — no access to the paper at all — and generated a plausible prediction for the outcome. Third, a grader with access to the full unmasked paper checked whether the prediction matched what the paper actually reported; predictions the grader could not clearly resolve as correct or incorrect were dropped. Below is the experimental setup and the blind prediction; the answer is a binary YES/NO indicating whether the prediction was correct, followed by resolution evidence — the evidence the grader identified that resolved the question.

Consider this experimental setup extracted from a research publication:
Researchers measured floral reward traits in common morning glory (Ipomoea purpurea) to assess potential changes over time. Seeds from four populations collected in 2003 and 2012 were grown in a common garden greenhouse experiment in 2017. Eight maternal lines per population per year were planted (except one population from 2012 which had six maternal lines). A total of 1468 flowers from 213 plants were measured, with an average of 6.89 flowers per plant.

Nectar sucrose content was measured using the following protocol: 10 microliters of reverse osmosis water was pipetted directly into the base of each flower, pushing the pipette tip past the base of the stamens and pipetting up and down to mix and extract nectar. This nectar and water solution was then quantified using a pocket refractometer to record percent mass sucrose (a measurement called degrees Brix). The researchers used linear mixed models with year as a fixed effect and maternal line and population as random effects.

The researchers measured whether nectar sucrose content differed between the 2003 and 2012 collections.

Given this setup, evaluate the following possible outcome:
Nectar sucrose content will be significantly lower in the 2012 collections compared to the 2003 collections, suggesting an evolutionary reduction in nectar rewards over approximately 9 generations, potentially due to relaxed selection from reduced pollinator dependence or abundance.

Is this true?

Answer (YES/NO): NO